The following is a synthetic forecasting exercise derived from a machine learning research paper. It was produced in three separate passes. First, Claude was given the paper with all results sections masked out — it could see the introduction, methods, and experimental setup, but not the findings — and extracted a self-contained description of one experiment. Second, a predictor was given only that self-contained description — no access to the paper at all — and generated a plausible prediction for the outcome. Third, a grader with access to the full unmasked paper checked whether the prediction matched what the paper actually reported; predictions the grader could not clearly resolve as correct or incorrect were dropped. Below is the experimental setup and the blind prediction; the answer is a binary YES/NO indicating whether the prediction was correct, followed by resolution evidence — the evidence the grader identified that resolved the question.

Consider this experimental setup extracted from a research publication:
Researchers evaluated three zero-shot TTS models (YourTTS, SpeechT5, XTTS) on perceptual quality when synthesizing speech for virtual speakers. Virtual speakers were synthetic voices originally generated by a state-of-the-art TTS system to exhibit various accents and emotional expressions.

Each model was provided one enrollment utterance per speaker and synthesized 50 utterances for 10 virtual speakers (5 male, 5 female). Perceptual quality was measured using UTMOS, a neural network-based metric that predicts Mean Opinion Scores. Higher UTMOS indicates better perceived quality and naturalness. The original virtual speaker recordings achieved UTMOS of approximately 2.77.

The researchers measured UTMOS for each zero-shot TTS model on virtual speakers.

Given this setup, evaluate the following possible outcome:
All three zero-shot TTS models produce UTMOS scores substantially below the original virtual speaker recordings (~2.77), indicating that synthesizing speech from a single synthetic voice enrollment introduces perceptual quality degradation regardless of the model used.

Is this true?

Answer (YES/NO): NO